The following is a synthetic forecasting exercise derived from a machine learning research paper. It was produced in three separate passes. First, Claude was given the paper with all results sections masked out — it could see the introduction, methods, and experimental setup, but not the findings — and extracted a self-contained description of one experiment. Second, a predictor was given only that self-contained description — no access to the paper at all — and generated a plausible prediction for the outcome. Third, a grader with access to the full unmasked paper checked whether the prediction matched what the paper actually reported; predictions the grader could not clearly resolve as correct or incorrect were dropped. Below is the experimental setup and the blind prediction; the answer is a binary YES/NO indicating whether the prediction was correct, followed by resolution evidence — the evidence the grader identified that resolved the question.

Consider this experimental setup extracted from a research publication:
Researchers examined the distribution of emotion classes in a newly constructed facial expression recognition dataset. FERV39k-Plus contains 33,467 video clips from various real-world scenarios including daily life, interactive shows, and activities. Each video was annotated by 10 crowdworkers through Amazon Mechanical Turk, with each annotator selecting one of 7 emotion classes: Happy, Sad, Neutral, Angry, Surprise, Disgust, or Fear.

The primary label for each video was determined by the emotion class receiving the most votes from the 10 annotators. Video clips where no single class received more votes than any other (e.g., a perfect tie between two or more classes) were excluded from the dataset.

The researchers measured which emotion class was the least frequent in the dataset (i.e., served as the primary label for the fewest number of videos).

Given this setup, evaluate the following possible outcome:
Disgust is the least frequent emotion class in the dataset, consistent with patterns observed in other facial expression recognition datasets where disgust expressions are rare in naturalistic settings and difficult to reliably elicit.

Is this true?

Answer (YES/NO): NO